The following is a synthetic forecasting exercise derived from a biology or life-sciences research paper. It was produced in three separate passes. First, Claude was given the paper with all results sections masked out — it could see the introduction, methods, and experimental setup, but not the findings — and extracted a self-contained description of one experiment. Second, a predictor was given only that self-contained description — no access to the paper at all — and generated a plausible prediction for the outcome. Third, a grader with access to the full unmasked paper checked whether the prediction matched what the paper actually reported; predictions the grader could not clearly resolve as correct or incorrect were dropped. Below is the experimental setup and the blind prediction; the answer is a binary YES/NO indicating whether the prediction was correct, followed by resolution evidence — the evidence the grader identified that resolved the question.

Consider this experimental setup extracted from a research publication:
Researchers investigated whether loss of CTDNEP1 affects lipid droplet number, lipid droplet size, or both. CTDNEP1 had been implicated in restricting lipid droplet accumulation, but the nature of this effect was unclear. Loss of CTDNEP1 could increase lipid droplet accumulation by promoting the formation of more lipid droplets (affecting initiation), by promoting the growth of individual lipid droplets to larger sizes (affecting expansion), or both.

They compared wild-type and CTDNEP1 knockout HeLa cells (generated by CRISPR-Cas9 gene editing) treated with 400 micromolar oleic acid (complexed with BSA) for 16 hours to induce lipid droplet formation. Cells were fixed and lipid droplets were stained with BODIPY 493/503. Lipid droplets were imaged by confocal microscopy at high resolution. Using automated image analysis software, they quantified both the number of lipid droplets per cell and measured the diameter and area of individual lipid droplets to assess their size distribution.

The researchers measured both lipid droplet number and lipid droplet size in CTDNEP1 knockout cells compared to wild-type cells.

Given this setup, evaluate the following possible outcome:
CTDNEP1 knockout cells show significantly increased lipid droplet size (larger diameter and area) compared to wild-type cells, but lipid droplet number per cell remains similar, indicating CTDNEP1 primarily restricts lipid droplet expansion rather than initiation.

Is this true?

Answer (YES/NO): NO